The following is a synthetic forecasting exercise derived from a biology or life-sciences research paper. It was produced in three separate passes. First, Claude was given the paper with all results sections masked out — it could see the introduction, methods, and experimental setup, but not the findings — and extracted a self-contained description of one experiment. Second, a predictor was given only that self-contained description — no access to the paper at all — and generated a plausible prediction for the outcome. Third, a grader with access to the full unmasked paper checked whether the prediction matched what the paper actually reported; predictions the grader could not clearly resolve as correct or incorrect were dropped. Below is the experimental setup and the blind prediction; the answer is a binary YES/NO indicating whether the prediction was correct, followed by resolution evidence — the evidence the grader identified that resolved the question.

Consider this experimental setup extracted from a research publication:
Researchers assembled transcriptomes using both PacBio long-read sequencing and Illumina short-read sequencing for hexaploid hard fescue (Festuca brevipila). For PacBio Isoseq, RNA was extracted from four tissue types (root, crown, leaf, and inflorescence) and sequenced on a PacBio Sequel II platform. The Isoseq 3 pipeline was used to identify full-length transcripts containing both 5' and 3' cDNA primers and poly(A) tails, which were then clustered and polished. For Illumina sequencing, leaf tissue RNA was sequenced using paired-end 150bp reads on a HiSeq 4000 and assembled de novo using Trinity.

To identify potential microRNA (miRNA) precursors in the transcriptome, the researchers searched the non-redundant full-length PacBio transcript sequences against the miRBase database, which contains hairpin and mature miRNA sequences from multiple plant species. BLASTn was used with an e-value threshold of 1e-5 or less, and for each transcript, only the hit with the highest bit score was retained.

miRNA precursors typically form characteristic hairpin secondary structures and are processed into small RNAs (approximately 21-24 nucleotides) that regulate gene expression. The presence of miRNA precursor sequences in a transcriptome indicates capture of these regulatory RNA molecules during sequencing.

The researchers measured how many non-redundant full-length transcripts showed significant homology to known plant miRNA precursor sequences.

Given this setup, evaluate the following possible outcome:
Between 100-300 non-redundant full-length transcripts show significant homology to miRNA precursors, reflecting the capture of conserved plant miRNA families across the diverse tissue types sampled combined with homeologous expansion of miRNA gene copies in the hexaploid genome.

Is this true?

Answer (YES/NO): YES